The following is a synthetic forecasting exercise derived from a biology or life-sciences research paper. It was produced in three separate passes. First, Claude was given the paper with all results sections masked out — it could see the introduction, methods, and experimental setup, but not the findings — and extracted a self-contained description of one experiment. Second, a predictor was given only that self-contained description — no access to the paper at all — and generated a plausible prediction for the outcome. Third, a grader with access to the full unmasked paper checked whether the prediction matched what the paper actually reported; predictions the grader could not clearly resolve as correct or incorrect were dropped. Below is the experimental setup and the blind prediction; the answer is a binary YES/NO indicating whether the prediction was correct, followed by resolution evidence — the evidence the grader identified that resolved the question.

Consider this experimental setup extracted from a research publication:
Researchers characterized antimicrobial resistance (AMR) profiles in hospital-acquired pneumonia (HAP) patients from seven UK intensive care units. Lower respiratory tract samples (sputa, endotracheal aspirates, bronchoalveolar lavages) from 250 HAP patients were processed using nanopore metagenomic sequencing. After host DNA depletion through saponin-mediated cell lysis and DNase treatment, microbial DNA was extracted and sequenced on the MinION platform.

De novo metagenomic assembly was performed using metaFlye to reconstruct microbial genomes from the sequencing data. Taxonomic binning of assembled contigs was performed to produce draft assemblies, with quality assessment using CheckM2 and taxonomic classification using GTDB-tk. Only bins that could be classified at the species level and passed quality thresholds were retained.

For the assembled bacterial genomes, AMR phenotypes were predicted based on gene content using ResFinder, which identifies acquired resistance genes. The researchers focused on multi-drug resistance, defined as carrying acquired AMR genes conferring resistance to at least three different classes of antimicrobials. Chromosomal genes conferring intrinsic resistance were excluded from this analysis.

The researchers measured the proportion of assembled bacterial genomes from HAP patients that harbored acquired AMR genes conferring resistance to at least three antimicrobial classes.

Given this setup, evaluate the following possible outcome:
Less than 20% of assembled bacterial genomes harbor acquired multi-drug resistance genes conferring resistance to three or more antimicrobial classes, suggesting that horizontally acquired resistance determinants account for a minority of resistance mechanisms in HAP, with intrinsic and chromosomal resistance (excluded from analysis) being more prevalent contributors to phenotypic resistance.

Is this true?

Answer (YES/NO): NO